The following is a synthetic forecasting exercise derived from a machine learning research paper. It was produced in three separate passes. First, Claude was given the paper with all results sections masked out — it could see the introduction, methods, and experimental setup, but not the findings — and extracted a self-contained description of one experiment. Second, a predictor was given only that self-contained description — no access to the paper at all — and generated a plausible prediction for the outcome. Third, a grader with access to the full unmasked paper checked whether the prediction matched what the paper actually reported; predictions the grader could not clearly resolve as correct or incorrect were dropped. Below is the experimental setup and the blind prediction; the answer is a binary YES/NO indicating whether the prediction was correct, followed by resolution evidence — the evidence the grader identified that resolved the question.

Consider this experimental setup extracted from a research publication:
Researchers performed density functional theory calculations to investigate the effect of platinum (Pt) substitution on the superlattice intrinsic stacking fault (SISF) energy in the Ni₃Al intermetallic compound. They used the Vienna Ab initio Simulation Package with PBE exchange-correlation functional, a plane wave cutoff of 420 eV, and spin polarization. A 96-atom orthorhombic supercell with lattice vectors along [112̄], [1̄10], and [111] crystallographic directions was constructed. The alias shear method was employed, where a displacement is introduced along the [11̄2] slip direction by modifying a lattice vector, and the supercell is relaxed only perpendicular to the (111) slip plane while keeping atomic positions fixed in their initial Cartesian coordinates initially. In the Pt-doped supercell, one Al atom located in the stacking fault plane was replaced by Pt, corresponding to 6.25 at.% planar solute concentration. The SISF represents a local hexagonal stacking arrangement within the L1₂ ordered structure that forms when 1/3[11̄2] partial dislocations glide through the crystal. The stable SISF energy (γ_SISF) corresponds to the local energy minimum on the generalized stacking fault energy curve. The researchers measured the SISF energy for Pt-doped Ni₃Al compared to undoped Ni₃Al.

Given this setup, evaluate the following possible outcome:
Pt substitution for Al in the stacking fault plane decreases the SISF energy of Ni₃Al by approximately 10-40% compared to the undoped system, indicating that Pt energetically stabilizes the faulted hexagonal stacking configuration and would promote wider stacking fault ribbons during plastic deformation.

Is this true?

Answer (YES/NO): NO